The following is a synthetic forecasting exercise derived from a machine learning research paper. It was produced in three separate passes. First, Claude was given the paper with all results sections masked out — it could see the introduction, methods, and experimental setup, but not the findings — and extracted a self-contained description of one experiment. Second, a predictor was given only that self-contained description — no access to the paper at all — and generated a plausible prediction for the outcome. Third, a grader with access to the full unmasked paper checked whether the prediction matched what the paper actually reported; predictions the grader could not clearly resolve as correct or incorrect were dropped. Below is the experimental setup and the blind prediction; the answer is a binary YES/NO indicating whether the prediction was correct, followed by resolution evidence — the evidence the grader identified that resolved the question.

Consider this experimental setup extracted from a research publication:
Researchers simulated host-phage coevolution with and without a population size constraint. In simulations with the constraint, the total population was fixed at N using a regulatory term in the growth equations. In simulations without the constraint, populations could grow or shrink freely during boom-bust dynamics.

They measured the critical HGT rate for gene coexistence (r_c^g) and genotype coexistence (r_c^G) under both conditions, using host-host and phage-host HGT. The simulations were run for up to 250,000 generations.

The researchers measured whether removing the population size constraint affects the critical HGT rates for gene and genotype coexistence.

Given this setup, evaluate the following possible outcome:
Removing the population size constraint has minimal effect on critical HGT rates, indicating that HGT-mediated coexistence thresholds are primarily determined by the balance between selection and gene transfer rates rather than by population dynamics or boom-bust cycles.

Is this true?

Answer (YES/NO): YES